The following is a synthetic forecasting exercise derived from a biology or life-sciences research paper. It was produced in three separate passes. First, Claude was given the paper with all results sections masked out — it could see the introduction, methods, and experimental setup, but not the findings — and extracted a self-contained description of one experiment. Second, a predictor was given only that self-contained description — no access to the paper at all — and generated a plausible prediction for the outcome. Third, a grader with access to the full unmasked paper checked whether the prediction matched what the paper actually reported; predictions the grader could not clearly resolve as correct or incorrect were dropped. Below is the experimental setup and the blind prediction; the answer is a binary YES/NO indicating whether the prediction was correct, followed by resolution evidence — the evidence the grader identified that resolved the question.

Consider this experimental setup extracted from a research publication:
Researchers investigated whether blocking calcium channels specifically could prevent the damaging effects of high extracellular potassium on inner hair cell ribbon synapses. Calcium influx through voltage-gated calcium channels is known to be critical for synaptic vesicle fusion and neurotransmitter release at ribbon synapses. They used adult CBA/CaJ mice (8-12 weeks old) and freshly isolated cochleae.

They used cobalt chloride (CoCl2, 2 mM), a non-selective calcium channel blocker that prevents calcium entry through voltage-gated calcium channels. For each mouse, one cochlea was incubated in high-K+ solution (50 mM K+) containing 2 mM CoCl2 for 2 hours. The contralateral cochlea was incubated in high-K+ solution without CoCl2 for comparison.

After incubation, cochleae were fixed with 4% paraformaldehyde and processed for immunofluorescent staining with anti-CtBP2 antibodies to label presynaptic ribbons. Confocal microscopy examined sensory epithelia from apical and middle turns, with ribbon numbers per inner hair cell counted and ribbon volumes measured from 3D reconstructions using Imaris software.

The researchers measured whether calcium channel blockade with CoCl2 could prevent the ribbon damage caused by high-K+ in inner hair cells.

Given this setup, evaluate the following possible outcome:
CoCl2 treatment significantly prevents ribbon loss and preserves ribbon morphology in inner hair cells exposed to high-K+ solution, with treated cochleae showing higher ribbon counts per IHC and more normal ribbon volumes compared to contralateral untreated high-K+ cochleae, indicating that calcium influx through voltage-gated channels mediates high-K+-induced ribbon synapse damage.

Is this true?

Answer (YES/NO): YES